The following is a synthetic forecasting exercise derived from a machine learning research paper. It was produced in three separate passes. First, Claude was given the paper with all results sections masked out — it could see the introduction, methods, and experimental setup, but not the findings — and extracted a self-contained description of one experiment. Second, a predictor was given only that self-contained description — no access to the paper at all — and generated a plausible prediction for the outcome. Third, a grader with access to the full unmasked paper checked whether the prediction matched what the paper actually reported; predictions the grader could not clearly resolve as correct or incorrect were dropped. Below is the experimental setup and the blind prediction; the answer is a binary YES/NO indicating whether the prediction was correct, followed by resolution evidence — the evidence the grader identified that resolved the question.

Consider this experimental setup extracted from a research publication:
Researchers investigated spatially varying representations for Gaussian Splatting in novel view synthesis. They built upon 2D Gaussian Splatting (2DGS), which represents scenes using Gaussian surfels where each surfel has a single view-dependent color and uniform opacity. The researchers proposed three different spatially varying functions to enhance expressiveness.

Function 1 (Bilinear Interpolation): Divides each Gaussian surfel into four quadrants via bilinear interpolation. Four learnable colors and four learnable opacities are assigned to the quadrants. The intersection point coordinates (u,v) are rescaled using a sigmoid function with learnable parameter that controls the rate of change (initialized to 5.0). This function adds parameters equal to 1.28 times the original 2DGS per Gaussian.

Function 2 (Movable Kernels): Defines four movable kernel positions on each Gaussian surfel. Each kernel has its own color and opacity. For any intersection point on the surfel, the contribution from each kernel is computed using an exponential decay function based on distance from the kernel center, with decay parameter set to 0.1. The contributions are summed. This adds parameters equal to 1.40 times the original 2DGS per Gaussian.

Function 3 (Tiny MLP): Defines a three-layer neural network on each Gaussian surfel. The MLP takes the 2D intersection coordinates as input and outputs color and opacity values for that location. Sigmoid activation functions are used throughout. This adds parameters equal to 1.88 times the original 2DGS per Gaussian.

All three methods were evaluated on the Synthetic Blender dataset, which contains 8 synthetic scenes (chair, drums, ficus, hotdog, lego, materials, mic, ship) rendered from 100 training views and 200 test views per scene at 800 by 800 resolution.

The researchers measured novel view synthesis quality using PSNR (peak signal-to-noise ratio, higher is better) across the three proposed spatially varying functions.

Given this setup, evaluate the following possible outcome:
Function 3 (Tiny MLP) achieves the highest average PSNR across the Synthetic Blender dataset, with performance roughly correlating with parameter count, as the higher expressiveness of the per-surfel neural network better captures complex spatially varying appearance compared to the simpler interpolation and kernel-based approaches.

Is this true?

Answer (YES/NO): NO